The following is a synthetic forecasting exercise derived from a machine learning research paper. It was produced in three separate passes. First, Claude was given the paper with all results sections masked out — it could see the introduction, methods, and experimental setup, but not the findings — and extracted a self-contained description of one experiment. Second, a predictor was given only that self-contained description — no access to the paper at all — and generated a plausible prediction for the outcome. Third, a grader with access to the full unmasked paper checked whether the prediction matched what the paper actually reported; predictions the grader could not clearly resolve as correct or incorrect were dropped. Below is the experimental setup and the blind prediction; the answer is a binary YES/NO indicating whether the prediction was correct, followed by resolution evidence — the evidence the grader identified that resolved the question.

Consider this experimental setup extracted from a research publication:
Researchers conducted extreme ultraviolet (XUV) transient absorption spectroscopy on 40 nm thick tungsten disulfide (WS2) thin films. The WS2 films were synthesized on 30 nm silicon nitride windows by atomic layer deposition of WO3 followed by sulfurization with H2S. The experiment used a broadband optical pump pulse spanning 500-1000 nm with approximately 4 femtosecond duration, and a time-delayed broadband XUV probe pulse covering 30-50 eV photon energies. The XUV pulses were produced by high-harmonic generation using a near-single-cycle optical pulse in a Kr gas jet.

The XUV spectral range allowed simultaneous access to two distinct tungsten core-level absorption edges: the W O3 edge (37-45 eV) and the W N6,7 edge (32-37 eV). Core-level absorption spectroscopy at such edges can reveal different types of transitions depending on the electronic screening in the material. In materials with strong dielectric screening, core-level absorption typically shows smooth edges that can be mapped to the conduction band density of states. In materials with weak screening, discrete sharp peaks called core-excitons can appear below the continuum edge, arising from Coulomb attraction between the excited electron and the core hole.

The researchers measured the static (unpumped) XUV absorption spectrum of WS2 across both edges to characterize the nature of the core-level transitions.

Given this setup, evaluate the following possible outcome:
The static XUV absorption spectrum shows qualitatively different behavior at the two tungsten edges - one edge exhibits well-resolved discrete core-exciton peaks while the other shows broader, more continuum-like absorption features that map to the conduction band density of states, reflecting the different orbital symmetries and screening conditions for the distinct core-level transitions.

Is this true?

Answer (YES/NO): YES